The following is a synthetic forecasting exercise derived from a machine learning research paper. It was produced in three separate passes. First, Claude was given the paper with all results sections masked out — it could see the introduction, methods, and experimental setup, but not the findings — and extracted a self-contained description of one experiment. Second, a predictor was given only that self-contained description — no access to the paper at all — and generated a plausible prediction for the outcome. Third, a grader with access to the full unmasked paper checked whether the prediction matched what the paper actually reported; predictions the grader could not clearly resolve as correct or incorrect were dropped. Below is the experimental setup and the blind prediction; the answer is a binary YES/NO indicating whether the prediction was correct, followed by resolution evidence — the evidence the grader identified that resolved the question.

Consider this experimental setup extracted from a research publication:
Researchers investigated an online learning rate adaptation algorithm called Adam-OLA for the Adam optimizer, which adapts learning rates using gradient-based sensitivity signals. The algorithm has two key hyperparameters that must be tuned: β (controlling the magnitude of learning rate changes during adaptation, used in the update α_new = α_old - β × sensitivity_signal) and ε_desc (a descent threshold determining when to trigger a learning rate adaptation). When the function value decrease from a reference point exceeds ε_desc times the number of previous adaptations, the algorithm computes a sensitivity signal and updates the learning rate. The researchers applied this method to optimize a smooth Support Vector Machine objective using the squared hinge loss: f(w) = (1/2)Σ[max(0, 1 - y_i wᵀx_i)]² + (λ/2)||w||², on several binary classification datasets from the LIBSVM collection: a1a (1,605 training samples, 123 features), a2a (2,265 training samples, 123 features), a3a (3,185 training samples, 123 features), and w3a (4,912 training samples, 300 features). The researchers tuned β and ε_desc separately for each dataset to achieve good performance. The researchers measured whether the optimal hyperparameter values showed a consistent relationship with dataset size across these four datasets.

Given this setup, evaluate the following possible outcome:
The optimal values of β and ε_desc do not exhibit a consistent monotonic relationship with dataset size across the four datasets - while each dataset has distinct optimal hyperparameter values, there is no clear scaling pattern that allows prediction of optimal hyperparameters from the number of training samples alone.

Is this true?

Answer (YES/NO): YES